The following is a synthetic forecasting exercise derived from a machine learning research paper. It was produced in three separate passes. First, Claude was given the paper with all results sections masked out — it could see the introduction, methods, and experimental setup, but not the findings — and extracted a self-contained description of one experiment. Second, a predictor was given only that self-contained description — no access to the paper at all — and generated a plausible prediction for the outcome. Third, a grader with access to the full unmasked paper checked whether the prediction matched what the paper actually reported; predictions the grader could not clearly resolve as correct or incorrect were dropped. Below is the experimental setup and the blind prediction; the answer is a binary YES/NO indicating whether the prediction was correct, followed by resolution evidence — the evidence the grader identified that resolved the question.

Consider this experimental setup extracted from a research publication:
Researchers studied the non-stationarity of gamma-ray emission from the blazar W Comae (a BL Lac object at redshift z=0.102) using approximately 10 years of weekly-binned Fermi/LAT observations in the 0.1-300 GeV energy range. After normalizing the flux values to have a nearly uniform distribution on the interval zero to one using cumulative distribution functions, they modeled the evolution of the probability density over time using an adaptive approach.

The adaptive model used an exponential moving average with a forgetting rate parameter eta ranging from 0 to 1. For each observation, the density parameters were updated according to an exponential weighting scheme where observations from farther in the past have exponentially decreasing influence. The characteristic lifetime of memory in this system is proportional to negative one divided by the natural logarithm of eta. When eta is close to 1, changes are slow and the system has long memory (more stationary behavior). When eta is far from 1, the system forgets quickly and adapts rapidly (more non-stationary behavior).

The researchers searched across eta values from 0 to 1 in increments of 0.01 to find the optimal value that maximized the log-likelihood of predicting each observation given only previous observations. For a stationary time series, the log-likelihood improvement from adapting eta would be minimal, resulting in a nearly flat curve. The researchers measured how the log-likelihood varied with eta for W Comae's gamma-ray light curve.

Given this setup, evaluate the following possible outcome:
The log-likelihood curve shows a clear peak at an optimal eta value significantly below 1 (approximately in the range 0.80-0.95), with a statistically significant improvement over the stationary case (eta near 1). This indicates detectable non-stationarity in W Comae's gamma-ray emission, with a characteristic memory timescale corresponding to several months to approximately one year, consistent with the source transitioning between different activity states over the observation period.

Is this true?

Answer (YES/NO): NO